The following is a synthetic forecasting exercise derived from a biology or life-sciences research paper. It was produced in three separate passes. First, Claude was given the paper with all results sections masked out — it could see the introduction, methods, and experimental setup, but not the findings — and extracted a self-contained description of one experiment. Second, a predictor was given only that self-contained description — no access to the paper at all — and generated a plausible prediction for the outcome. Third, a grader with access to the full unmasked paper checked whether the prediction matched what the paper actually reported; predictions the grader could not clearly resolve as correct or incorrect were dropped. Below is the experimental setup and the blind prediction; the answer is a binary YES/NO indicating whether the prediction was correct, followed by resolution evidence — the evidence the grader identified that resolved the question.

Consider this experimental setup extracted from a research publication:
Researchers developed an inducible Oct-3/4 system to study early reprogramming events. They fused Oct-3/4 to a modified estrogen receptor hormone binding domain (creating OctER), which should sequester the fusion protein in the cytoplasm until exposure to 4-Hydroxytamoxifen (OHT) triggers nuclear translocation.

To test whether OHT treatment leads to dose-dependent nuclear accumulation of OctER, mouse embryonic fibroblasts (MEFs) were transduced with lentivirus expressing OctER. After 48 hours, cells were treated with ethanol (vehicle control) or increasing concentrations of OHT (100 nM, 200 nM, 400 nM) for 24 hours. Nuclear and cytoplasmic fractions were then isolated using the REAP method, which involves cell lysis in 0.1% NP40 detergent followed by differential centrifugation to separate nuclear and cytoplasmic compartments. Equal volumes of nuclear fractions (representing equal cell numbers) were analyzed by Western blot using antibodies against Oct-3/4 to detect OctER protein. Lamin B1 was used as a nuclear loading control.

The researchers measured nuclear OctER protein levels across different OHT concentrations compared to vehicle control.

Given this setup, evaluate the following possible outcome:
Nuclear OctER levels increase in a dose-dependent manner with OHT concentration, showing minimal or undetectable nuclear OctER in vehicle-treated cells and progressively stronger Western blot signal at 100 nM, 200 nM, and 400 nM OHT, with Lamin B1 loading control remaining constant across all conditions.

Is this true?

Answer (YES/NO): YES